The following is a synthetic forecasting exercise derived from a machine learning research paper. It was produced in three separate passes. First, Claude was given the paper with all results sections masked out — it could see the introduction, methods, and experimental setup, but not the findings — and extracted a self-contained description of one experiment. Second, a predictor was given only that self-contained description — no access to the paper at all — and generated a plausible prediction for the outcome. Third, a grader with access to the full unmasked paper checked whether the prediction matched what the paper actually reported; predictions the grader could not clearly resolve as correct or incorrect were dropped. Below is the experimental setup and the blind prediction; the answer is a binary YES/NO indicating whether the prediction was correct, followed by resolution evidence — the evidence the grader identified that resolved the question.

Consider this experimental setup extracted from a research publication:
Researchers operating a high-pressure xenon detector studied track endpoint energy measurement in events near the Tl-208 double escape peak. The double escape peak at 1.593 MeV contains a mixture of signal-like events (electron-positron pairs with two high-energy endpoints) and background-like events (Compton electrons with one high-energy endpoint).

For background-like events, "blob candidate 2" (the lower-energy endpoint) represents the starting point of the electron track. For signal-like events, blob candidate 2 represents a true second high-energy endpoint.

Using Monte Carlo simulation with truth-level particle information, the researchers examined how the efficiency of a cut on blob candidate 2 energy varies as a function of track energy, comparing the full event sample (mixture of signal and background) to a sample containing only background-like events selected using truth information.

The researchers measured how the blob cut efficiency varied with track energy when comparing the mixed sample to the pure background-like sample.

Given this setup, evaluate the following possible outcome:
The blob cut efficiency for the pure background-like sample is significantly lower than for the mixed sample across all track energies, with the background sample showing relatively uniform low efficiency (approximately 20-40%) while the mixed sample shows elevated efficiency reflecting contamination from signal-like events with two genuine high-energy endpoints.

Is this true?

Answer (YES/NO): NO